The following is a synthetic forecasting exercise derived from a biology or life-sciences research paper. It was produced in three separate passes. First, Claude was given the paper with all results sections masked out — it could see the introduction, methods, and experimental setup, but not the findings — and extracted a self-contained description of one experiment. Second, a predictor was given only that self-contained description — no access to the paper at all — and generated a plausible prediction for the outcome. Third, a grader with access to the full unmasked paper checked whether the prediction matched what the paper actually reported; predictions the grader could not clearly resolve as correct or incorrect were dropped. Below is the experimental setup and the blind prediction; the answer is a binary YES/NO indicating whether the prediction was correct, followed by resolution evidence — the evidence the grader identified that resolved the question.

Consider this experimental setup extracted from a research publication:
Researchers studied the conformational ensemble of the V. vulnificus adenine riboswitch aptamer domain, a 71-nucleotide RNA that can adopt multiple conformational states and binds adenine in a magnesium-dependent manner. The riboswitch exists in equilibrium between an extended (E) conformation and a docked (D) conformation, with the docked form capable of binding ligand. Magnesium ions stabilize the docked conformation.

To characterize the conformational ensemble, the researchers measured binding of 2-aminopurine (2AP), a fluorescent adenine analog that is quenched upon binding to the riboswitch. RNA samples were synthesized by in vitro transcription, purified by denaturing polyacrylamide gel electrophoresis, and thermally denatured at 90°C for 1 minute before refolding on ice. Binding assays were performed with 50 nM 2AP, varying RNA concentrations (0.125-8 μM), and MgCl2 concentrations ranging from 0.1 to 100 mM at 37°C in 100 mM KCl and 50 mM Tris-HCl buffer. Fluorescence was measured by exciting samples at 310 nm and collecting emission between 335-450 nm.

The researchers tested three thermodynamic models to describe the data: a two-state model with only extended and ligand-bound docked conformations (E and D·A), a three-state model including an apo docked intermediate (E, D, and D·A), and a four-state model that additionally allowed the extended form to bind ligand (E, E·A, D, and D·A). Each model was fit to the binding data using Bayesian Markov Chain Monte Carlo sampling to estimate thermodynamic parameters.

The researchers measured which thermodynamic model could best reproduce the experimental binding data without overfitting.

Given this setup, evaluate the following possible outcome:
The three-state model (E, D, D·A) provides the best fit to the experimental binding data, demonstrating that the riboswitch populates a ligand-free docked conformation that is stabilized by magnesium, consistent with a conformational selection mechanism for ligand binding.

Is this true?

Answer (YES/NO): YES